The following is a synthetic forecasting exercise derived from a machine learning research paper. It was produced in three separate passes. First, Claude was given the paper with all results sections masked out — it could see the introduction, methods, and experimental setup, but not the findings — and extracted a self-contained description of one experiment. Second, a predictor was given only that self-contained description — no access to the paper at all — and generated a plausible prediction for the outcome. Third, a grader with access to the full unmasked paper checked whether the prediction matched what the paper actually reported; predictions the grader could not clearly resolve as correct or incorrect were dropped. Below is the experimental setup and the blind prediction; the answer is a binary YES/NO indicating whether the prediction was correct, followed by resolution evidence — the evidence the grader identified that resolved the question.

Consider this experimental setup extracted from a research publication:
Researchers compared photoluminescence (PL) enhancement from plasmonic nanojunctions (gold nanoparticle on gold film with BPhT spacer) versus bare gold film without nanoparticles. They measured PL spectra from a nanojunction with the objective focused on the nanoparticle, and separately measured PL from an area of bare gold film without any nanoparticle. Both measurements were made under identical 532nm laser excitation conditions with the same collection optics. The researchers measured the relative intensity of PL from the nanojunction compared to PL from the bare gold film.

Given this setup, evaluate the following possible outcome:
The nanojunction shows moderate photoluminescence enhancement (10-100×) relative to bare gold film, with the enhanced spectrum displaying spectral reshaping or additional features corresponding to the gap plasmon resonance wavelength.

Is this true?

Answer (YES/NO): NO